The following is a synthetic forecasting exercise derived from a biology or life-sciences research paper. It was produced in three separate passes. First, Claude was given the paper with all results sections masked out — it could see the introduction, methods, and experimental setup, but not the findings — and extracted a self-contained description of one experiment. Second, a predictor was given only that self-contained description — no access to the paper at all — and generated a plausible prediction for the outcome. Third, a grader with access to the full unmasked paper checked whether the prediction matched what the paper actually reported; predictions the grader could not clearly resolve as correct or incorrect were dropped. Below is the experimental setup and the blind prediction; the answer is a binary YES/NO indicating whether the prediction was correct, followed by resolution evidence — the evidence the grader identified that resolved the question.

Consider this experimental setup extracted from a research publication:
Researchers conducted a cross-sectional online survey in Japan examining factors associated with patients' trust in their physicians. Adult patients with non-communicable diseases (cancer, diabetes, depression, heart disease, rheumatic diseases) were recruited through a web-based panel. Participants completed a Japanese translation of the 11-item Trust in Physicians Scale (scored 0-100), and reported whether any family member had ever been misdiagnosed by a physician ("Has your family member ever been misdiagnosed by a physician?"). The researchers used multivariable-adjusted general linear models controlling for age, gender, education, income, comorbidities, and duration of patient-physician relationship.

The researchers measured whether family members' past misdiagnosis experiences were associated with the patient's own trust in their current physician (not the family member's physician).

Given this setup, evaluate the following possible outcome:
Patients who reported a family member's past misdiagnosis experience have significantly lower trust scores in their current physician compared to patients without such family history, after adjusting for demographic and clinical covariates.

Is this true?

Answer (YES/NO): YES